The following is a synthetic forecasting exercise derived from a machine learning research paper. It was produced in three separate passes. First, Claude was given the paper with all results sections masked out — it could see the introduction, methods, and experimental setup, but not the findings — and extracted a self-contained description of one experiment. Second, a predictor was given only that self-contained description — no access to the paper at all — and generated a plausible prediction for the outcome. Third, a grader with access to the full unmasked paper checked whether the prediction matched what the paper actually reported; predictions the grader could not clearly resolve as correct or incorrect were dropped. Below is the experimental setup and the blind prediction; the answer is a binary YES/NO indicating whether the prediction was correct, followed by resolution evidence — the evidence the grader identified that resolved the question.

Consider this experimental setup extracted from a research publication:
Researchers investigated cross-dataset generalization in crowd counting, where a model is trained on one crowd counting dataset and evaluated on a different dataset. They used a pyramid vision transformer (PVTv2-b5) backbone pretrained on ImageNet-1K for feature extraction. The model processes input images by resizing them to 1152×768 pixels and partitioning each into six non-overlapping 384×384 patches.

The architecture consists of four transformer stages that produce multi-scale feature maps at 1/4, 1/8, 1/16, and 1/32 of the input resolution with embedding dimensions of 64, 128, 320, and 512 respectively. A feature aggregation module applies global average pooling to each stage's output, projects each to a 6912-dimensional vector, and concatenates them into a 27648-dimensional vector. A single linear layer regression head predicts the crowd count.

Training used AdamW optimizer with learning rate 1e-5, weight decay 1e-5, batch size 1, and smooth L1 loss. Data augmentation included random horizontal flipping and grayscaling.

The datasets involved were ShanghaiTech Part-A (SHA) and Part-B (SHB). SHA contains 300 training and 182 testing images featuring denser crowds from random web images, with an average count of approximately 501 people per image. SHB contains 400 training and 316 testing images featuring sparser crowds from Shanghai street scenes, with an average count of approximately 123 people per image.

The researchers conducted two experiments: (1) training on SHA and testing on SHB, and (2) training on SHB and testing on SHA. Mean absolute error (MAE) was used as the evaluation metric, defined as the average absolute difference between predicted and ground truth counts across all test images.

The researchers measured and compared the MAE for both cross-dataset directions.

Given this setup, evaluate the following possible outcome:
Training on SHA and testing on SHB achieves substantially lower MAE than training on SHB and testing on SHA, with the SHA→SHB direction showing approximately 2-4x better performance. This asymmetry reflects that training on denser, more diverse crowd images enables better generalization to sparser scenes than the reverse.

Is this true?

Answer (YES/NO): NO